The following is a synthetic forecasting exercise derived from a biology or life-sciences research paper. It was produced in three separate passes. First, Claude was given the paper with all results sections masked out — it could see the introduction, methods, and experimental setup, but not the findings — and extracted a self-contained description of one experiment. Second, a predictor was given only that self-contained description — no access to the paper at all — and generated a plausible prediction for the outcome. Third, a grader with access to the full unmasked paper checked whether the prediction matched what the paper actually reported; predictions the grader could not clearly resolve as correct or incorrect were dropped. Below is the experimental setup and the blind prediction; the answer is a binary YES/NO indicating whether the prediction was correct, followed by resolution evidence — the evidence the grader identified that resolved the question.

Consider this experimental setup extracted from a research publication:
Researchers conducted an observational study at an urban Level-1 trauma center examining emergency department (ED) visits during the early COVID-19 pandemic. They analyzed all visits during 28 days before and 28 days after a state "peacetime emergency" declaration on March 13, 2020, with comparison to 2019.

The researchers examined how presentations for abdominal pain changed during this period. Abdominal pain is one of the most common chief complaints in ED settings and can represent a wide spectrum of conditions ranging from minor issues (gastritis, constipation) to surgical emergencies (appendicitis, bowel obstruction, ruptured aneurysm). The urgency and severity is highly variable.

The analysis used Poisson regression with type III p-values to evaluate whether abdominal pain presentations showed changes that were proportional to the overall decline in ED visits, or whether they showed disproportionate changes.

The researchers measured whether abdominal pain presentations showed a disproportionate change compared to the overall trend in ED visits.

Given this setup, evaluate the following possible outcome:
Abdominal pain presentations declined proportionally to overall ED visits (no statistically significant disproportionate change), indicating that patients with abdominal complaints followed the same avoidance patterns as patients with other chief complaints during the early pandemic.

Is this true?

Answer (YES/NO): NO